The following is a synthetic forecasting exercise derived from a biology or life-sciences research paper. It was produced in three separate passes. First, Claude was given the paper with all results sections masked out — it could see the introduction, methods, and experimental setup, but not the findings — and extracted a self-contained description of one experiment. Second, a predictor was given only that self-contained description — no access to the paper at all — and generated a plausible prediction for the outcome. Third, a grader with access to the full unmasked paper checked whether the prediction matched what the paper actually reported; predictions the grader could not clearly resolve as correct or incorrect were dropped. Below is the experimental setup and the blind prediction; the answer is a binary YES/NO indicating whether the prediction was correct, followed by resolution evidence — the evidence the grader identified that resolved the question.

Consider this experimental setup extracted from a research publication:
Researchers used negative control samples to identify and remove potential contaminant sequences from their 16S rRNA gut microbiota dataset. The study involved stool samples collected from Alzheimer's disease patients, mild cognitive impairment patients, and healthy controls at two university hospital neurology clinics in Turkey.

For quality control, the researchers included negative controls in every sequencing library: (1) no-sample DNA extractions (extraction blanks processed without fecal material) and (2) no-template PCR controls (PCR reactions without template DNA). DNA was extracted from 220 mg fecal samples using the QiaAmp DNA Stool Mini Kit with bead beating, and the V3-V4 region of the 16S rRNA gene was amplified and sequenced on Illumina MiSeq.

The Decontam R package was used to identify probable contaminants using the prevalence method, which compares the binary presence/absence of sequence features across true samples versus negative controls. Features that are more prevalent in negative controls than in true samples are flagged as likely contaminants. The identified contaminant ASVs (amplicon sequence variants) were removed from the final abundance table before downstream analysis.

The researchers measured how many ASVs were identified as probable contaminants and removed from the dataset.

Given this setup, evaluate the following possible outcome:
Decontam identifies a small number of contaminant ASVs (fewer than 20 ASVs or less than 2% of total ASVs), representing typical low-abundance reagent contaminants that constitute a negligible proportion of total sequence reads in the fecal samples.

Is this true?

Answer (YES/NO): YES